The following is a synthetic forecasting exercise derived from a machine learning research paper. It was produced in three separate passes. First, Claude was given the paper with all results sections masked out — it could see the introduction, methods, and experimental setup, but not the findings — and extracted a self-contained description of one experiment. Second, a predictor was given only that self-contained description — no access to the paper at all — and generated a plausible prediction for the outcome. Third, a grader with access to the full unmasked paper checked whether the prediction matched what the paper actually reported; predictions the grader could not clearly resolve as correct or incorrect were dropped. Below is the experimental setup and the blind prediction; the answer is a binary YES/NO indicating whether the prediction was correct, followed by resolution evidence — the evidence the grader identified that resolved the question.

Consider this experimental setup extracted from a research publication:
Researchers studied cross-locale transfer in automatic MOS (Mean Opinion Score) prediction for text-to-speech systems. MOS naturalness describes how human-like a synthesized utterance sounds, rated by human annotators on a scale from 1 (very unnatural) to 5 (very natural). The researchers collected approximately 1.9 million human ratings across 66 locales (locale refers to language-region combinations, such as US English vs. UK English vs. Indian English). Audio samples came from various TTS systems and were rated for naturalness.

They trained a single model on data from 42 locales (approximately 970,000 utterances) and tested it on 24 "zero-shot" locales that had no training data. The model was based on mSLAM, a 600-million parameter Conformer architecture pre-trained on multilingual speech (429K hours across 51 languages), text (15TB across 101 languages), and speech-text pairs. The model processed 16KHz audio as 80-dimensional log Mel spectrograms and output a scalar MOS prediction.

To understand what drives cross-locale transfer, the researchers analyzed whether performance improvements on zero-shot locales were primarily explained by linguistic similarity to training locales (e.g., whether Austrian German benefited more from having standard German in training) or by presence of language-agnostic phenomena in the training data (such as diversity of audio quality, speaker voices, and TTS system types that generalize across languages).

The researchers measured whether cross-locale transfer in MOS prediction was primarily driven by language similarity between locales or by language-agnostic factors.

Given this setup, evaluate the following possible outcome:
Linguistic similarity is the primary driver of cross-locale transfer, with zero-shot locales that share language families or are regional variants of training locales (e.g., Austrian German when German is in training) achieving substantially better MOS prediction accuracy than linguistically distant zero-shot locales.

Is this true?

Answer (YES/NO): NO